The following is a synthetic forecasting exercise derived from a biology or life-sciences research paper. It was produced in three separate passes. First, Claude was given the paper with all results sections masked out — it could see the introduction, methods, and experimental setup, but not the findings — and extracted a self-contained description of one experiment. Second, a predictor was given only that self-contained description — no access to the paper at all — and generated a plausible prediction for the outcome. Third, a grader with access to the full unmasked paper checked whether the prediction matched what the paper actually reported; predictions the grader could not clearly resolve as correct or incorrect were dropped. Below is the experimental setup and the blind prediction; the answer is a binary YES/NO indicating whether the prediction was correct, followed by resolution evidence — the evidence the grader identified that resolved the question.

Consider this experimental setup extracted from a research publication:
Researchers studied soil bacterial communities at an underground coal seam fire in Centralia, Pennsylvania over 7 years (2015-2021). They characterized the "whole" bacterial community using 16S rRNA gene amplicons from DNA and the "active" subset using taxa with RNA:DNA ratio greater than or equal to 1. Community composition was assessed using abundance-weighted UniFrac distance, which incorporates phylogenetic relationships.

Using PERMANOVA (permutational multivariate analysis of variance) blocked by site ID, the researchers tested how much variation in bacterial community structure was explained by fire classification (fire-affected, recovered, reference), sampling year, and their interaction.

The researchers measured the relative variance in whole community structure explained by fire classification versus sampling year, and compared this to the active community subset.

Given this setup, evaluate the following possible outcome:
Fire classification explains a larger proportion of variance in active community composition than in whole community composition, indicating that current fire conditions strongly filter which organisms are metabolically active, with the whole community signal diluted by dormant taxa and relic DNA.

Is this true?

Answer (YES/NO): NO